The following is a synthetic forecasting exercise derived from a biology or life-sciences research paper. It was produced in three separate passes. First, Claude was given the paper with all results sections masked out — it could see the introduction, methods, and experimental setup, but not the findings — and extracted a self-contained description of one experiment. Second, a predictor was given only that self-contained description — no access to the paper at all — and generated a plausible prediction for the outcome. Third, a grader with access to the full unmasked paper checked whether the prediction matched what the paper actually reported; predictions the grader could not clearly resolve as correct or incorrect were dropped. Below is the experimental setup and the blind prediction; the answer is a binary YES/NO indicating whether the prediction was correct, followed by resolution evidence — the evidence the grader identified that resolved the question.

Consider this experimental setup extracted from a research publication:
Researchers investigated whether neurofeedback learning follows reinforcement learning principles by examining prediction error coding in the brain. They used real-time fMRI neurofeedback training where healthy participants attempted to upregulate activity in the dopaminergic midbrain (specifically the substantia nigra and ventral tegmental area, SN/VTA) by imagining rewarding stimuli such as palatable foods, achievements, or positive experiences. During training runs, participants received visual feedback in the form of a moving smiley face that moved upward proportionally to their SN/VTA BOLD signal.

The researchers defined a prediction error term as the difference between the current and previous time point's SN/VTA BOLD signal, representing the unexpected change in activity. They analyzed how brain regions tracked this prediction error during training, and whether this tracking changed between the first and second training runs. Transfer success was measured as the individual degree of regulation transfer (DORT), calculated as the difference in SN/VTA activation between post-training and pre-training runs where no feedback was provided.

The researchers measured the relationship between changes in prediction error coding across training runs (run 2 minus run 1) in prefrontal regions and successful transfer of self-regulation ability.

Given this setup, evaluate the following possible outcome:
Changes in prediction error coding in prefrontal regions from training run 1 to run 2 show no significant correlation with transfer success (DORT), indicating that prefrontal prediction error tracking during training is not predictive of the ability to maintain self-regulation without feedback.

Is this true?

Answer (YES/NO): NO